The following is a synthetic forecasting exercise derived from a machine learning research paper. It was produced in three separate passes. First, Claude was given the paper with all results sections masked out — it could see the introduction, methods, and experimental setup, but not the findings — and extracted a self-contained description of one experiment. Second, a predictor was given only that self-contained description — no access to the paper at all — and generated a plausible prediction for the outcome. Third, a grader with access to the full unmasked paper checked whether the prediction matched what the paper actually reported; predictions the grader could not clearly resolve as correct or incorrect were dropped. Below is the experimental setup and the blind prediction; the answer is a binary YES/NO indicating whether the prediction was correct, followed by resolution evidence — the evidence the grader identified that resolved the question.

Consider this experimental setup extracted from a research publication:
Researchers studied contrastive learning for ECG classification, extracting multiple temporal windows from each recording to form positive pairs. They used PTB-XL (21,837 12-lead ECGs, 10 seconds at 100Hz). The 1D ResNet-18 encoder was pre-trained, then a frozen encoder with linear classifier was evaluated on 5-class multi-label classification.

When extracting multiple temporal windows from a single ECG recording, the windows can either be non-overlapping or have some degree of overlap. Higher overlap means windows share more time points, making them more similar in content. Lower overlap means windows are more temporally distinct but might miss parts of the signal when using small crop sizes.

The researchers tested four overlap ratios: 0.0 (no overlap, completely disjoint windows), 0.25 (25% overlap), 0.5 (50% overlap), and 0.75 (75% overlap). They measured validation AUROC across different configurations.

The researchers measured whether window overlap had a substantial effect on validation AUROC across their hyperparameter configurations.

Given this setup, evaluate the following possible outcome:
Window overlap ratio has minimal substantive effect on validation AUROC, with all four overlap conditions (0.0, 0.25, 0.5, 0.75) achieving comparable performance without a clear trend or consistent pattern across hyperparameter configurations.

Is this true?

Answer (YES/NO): YES